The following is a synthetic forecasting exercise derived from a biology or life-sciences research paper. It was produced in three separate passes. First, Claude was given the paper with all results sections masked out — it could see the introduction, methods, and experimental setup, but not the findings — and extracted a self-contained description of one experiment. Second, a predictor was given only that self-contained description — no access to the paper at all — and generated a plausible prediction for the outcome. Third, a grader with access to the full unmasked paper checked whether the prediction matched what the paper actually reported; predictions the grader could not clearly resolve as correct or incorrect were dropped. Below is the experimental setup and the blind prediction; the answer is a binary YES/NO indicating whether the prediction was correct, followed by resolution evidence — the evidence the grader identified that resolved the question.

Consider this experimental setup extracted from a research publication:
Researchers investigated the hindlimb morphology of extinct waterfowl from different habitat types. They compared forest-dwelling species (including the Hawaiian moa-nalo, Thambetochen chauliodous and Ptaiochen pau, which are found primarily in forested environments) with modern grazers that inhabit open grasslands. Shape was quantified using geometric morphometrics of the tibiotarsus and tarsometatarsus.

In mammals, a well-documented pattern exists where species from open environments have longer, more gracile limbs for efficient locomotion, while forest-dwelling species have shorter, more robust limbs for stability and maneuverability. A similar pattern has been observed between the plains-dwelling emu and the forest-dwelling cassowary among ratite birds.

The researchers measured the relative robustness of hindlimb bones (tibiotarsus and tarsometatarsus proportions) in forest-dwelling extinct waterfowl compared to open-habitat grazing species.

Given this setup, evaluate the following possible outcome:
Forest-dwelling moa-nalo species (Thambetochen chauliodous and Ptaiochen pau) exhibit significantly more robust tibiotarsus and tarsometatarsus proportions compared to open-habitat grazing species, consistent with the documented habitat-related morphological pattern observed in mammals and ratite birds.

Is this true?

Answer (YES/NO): YES